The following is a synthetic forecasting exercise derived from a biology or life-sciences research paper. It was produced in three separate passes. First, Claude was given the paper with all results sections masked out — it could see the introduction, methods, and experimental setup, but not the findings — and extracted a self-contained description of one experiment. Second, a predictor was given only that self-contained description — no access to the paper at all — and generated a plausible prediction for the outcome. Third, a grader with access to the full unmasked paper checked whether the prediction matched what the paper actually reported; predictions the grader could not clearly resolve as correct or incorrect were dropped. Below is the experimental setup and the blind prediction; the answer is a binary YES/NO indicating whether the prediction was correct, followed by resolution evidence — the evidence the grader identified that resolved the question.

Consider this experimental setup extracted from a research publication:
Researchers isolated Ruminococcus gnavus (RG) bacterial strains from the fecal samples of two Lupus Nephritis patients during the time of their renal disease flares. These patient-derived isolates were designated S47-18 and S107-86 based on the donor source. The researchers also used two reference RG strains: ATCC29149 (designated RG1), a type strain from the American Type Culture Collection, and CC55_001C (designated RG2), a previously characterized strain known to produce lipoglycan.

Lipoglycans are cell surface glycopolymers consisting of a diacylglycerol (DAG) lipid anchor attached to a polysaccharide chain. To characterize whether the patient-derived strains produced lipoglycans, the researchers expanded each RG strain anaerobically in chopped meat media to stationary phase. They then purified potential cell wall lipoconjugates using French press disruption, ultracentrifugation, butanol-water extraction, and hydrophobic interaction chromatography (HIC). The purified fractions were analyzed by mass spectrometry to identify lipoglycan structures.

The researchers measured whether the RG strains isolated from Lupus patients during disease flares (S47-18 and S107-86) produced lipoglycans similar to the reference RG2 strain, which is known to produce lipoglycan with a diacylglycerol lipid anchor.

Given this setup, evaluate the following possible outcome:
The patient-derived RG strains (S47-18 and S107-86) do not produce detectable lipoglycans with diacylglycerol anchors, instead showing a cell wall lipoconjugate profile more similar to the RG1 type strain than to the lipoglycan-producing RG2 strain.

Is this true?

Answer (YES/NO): NO